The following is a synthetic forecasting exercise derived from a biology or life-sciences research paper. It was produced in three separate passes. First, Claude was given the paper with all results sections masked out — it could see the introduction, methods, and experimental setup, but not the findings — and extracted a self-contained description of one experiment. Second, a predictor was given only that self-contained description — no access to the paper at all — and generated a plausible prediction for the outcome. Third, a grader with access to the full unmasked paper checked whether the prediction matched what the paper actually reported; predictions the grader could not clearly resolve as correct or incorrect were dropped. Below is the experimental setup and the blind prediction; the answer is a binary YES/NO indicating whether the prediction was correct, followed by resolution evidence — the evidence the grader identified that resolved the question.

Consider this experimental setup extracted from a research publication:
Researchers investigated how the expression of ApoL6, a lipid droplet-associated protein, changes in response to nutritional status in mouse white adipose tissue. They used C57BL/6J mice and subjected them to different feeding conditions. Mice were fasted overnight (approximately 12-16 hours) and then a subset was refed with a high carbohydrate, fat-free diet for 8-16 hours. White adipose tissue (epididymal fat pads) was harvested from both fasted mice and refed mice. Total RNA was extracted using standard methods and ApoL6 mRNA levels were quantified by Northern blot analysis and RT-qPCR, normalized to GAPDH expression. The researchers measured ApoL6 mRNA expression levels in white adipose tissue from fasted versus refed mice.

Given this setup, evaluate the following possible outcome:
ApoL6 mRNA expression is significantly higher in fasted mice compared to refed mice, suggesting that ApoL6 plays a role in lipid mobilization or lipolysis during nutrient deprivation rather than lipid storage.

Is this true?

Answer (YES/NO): NO